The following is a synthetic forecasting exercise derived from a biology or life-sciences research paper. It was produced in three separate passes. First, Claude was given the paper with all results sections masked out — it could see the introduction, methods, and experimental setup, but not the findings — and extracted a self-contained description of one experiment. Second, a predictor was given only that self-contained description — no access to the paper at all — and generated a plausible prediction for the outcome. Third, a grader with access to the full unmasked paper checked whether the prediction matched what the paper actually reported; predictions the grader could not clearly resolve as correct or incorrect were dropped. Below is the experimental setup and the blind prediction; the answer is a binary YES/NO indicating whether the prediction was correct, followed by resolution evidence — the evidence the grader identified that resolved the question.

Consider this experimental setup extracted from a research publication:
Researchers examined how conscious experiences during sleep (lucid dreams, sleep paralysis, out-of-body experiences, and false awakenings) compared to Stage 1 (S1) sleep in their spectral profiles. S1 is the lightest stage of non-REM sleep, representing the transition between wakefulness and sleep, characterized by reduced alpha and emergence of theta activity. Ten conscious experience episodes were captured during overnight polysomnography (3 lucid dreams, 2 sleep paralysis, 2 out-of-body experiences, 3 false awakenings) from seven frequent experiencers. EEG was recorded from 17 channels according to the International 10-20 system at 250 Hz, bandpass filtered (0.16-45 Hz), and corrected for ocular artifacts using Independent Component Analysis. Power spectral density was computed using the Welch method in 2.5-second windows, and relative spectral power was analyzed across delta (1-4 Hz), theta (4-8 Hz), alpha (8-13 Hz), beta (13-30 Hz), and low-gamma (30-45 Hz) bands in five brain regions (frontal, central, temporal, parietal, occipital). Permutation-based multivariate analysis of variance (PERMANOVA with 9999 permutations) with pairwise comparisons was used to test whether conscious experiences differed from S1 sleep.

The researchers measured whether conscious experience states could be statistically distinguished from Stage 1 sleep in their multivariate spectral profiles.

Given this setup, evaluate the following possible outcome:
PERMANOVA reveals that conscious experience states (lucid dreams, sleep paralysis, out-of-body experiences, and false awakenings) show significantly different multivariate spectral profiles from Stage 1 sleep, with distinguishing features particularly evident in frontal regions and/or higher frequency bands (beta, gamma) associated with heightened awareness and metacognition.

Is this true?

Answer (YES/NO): NO